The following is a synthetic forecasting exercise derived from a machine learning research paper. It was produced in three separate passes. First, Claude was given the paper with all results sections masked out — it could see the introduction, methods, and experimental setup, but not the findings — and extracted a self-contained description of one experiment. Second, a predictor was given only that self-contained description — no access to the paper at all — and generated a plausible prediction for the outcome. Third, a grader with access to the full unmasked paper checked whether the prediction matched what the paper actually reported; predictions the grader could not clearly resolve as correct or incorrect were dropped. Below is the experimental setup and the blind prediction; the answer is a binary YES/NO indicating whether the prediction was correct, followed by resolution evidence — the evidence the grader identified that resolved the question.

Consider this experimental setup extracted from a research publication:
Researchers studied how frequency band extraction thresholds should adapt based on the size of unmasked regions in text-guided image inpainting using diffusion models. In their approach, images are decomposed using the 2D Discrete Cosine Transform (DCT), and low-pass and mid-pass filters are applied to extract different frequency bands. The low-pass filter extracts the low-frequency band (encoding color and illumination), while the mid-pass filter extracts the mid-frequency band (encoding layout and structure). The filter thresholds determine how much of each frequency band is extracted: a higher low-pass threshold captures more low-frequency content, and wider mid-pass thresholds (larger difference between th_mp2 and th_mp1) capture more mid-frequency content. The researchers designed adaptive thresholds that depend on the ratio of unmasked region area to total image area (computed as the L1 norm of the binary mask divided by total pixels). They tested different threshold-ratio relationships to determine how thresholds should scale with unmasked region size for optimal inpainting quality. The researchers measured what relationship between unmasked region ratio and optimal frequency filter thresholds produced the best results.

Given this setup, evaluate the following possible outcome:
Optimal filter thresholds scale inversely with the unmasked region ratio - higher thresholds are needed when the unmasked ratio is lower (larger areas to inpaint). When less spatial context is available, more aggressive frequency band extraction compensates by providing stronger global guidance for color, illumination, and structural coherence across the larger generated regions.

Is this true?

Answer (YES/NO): NO